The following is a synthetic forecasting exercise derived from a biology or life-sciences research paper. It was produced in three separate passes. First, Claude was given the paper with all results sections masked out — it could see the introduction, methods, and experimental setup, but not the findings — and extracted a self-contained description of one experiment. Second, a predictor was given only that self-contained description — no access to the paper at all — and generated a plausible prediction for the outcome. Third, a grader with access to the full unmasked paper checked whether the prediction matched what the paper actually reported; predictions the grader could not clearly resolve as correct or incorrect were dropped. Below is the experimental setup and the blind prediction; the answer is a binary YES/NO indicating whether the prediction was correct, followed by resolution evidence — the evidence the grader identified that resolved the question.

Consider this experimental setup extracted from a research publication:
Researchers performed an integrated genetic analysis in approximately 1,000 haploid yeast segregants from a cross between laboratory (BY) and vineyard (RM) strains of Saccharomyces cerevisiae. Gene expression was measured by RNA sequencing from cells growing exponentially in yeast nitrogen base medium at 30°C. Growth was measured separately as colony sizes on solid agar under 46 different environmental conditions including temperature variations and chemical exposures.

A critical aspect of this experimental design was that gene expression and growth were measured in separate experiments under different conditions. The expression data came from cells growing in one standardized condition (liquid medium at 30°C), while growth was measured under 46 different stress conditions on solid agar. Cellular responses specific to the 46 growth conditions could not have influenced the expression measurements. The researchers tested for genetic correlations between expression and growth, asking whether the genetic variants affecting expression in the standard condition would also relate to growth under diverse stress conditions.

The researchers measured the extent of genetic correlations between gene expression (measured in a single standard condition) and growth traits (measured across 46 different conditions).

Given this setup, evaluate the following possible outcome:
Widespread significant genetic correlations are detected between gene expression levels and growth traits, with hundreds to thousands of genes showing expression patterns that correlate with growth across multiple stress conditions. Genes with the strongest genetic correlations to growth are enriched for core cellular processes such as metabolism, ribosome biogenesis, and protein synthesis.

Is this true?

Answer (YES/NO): YES